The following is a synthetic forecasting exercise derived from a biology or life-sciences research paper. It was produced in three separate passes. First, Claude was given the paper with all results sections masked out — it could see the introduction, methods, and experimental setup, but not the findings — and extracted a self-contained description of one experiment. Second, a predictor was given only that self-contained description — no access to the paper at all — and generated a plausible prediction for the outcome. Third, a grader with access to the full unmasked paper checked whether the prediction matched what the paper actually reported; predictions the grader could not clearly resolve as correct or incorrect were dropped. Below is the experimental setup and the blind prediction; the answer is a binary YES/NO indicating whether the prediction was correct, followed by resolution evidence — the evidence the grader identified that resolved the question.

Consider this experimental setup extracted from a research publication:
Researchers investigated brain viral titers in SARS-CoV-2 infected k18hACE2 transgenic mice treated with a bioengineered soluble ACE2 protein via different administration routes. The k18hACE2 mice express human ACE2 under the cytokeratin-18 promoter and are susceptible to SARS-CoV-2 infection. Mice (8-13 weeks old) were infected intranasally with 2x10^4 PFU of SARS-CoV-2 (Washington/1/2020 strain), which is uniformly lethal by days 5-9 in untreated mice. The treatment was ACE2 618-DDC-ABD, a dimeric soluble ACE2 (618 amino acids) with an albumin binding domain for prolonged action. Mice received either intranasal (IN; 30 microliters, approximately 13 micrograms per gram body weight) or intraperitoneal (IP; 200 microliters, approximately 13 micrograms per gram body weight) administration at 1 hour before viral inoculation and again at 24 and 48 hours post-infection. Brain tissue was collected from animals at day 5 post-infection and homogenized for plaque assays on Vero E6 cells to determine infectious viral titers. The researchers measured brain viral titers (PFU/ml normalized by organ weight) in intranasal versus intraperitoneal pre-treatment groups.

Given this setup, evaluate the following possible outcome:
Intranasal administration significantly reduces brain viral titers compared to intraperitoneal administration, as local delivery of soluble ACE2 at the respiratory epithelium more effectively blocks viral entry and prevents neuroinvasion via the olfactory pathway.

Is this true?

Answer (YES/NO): YES